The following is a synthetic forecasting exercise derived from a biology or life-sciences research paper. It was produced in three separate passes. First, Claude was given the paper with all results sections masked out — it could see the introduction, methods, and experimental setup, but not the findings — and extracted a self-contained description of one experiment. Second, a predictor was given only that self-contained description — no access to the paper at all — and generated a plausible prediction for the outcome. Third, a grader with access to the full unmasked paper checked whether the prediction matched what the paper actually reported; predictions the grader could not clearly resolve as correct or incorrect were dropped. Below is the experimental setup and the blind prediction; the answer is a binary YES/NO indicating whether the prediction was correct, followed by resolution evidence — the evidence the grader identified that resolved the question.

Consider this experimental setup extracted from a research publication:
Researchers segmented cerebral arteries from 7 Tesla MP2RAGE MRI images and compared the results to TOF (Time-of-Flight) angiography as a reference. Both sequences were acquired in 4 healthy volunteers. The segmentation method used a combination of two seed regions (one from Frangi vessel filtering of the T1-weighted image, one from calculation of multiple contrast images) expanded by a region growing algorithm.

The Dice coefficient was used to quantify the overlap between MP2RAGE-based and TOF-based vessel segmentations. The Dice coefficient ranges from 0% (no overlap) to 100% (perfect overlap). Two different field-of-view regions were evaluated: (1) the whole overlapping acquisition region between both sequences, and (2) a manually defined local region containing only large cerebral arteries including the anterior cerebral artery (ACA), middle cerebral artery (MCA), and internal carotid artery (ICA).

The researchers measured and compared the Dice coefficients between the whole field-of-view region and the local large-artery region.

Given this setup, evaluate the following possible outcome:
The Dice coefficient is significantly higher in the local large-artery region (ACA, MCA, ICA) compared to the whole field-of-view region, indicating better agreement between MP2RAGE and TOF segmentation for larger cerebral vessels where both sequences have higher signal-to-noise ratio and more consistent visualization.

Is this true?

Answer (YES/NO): YES